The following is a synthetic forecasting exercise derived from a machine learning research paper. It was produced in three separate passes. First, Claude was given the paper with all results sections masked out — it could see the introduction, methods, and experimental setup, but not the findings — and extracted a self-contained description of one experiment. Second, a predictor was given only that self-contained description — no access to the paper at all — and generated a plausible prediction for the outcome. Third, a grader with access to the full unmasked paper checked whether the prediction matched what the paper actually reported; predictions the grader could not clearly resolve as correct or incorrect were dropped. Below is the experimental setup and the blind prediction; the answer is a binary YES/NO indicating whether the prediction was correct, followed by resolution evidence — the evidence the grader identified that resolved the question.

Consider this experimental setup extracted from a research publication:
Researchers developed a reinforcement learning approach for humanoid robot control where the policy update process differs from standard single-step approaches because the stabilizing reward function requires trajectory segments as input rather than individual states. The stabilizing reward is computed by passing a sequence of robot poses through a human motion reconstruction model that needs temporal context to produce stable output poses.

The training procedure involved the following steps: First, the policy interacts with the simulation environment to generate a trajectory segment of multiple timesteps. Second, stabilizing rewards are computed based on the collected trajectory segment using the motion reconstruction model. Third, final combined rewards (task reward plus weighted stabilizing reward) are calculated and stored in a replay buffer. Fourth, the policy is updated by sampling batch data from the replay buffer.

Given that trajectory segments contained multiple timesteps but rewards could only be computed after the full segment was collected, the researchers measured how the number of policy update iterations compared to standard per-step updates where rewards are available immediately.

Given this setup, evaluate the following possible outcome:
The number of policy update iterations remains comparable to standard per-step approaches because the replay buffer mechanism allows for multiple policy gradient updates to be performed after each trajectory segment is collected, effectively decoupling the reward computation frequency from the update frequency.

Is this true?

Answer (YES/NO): YES